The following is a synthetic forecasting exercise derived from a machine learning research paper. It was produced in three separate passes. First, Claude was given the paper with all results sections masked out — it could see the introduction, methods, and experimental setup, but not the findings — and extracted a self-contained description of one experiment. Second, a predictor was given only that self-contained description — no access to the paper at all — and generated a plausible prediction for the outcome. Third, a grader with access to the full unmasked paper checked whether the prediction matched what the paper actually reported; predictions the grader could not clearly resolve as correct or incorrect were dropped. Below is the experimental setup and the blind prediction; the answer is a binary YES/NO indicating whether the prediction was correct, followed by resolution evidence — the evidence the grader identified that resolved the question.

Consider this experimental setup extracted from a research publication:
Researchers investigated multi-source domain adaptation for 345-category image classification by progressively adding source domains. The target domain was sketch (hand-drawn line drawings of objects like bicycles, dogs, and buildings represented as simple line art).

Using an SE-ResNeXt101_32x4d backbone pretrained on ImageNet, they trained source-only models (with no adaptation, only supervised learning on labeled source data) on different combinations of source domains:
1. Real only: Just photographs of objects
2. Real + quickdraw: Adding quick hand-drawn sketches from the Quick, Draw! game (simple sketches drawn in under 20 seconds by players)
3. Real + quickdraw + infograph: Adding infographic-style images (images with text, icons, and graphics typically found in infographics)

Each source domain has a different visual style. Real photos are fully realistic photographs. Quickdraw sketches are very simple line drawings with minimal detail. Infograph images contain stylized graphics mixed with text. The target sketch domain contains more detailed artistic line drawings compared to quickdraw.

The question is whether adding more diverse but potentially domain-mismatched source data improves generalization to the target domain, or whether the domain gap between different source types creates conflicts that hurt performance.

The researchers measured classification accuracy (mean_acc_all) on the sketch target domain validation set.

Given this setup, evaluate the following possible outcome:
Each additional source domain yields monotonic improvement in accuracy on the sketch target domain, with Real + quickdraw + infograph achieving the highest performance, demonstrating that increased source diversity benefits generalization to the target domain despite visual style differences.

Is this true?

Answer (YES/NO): YES